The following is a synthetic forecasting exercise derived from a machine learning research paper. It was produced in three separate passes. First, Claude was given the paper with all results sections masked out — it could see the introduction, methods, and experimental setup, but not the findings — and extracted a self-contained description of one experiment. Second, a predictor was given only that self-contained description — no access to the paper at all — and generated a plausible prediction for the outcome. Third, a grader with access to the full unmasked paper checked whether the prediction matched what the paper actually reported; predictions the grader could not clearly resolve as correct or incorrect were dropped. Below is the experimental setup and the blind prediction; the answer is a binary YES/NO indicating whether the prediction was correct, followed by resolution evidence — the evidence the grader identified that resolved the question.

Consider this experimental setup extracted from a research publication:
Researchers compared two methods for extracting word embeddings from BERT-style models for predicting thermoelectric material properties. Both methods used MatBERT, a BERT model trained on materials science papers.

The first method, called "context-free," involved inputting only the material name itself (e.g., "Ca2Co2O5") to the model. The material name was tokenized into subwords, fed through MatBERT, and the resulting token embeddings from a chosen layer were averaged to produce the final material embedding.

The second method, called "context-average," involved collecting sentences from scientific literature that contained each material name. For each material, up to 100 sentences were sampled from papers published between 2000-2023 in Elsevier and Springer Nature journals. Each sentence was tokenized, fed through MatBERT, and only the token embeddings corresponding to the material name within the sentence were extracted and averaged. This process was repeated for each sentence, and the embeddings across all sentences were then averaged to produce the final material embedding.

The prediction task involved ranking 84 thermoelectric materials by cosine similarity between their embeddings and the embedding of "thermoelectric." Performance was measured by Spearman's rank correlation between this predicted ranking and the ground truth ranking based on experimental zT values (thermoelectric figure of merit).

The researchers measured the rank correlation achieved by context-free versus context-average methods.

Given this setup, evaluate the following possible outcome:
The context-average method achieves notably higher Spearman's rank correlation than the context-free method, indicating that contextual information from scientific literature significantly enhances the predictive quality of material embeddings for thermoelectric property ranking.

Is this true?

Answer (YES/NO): YES